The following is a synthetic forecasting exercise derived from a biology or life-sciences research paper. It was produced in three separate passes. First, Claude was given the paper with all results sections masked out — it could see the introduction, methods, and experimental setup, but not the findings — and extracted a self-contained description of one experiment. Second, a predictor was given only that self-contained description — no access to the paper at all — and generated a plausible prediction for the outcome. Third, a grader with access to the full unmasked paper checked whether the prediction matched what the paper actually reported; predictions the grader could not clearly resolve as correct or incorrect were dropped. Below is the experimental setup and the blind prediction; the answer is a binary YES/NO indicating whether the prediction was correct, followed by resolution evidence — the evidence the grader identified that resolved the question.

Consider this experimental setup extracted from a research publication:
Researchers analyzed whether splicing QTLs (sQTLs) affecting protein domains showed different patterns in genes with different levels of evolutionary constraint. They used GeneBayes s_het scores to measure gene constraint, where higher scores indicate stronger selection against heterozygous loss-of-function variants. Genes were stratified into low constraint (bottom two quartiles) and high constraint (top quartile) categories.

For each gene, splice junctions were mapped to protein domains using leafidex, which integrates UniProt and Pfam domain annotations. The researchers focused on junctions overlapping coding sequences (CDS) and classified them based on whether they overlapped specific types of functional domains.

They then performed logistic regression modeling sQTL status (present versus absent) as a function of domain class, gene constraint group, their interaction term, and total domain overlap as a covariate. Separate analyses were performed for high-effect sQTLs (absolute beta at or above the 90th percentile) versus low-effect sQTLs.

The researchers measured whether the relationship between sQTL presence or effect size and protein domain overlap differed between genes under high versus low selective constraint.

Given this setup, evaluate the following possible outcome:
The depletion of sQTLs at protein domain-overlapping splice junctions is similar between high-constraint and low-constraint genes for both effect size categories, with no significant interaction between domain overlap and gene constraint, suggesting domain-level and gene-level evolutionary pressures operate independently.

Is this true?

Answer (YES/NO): NO